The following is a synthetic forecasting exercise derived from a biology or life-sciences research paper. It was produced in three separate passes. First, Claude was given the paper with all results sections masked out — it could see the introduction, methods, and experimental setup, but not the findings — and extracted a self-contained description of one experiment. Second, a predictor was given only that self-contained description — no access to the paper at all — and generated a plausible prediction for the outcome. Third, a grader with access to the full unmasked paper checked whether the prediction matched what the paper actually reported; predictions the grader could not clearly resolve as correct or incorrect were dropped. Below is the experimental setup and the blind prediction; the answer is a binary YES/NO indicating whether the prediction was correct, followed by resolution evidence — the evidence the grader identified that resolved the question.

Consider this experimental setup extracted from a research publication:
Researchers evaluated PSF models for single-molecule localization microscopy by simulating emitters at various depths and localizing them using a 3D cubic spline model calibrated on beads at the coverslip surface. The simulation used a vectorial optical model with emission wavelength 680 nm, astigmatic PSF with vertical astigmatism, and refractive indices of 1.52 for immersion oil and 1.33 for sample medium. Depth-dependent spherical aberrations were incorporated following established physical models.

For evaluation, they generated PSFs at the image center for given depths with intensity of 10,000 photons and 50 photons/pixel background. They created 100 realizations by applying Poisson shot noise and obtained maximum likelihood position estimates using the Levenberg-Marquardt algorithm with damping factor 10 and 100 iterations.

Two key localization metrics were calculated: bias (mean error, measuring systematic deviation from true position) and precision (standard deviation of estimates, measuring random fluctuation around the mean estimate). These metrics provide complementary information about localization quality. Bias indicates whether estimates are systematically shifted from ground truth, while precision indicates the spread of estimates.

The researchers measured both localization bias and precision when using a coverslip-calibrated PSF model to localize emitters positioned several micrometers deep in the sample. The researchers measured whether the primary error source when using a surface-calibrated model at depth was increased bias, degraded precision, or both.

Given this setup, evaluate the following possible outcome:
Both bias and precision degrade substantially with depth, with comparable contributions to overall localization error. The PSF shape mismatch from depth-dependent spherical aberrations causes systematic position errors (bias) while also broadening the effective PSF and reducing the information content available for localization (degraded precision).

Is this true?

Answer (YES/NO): NO